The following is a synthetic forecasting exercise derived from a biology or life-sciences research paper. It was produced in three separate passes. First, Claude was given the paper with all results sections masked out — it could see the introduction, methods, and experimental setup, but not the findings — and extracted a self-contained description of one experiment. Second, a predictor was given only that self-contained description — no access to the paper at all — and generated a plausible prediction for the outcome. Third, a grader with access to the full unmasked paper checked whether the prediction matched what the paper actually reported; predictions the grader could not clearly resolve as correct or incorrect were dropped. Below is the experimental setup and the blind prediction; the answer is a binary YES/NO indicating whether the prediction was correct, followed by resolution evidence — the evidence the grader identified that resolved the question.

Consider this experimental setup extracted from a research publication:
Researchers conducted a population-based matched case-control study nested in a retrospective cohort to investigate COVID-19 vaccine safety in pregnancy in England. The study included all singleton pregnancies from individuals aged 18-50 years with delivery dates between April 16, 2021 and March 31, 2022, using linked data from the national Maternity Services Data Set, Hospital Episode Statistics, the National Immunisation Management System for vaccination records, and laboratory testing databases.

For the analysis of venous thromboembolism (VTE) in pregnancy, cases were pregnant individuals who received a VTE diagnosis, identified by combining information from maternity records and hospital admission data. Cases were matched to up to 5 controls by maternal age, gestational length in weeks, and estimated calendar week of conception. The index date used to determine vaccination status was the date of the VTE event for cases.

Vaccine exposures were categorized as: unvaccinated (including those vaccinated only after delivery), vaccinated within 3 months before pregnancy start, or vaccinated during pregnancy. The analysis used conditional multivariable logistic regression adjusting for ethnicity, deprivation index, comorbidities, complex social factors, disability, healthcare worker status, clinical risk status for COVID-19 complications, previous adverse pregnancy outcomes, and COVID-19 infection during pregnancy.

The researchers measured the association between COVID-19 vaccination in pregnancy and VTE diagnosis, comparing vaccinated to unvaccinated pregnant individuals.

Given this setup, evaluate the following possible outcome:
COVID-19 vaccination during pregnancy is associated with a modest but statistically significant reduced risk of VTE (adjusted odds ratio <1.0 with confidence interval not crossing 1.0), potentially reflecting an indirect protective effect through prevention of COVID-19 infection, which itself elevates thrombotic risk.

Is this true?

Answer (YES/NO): NO